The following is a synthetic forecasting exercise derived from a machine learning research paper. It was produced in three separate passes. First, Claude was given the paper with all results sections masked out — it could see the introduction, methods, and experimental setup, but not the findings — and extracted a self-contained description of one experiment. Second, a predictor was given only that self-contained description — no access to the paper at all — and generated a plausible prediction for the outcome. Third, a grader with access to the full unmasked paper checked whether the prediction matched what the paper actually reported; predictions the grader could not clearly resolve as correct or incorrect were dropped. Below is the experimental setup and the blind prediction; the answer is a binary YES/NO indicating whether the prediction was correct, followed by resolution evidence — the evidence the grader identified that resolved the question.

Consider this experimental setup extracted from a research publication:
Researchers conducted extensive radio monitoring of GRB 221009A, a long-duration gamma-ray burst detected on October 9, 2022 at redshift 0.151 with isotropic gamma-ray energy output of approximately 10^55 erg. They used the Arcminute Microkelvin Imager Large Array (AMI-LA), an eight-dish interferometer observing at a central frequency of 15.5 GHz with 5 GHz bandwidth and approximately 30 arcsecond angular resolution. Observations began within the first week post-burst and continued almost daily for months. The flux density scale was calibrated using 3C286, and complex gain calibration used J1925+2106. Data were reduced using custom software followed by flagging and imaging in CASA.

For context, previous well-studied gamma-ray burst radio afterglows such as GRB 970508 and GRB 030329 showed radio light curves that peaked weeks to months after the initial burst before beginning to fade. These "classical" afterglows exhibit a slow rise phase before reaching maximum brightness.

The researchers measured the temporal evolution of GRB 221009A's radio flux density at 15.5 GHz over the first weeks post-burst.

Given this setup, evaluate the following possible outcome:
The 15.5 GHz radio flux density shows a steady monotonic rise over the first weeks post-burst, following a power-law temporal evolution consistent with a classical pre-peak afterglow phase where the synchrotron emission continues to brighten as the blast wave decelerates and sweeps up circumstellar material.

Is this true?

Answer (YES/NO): NO